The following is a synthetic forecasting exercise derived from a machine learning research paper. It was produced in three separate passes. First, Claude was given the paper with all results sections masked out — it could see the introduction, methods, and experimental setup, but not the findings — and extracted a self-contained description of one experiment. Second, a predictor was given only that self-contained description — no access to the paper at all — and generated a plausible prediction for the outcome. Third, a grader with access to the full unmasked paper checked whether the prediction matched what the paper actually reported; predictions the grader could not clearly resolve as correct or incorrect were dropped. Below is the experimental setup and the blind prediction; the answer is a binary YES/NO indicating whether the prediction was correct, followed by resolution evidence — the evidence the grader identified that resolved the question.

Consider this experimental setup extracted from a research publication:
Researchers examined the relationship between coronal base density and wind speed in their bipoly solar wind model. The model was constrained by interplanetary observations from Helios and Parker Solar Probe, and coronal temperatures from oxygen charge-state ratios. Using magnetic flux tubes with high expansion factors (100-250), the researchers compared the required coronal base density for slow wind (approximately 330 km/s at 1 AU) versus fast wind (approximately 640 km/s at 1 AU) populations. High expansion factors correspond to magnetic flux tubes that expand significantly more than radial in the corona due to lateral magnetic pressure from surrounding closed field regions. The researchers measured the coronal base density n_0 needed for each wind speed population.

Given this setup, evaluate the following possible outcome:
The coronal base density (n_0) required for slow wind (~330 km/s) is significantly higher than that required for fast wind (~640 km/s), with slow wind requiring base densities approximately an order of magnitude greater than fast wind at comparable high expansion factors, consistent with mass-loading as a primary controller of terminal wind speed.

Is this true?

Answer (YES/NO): NO